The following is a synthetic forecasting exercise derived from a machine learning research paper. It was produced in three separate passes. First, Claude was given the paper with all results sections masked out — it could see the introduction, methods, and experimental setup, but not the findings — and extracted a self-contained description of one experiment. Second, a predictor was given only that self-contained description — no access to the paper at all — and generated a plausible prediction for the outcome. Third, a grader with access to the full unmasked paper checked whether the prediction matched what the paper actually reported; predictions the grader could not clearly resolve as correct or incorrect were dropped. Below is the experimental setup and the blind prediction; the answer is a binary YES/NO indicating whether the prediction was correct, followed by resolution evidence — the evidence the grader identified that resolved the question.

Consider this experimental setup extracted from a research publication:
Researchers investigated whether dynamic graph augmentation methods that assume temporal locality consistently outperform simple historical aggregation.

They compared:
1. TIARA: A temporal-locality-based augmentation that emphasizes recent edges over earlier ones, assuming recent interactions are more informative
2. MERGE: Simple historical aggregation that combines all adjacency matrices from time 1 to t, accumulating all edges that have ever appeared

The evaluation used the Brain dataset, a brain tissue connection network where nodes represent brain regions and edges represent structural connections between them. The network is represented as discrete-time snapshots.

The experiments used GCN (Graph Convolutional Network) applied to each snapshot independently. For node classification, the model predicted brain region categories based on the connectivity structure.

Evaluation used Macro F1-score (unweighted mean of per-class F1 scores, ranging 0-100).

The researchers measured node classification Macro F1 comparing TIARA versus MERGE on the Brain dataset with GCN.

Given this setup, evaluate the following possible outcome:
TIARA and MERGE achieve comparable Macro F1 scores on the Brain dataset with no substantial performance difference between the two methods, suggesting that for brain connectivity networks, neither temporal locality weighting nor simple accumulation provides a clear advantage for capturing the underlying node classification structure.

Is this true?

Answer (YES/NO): NO